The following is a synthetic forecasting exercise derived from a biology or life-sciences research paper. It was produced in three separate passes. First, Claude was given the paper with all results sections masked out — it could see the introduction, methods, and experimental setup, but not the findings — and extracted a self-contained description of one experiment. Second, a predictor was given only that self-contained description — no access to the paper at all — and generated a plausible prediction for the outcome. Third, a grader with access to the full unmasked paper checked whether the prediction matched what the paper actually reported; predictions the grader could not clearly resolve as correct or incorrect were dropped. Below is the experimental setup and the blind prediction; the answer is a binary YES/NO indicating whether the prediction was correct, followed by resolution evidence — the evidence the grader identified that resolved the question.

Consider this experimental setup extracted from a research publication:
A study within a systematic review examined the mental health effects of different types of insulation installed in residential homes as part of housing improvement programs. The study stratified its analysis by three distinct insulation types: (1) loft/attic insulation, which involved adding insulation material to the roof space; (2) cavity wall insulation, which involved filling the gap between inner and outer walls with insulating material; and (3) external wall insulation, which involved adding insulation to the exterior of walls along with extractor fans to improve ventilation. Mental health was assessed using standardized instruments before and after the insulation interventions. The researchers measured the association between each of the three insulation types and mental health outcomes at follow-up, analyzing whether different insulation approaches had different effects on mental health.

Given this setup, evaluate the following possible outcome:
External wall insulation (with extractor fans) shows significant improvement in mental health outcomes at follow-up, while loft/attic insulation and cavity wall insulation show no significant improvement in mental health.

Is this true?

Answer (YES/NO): NO